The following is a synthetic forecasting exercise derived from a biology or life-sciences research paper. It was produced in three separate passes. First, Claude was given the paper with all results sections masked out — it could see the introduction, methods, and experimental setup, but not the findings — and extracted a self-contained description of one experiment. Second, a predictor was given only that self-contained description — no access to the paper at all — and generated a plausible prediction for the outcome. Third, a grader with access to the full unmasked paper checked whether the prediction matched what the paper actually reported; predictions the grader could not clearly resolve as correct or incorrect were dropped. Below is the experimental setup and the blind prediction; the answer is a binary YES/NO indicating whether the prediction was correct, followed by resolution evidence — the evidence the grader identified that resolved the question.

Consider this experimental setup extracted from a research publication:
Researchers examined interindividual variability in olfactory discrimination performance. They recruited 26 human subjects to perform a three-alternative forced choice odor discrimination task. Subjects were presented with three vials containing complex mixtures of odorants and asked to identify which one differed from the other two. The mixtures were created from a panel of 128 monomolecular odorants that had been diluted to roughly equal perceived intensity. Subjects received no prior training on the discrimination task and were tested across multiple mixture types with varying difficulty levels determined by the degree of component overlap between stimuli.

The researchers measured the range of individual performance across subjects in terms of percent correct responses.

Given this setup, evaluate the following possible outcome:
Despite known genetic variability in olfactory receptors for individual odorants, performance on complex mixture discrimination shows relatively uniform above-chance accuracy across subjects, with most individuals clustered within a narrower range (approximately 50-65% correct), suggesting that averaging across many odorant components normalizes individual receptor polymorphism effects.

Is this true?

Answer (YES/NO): NO